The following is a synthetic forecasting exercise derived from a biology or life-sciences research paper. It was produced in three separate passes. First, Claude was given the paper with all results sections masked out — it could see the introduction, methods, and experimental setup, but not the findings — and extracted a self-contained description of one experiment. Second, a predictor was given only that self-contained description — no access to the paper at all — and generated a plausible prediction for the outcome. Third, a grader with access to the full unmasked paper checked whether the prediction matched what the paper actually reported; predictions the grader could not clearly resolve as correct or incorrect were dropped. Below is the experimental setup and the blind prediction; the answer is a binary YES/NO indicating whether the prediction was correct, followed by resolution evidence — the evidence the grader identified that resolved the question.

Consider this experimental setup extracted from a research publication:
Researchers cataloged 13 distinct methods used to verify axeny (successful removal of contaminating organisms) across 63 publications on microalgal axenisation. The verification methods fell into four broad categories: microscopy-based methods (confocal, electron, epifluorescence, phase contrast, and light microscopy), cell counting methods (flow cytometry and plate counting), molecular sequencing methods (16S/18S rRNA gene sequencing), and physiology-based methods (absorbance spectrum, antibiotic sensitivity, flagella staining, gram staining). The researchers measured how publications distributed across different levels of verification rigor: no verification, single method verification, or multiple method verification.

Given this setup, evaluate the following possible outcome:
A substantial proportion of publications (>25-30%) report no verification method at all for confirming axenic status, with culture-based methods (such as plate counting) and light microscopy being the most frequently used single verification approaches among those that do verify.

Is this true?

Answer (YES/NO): NO